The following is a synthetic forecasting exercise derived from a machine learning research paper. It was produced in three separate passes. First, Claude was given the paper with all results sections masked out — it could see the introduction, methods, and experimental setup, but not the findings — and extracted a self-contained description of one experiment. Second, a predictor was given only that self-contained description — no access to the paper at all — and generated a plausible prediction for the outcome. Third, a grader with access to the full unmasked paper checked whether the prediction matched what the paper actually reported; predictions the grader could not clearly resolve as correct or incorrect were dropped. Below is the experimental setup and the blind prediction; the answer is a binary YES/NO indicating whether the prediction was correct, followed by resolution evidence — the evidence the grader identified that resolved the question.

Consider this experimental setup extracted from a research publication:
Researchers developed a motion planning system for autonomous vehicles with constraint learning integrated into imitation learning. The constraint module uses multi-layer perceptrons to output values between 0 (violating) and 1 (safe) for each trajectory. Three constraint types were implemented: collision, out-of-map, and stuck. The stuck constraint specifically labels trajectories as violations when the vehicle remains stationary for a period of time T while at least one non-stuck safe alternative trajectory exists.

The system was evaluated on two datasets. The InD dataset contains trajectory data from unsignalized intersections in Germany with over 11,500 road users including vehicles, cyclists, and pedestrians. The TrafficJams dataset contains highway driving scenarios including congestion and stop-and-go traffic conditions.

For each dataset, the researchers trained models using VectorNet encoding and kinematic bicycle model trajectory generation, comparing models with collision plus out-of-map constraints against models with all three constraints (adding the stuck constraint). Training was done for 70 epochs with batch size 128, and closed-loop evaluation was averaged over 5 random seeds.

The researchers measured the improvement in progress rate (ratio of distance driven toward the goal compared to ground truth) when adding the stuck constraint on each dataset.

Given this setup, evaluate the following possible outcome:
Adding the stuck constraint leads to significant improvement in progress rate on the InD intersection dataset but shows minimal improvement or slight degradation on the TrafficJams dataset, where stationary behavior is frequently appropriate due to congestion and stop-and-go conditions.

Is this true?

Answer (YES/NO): YES